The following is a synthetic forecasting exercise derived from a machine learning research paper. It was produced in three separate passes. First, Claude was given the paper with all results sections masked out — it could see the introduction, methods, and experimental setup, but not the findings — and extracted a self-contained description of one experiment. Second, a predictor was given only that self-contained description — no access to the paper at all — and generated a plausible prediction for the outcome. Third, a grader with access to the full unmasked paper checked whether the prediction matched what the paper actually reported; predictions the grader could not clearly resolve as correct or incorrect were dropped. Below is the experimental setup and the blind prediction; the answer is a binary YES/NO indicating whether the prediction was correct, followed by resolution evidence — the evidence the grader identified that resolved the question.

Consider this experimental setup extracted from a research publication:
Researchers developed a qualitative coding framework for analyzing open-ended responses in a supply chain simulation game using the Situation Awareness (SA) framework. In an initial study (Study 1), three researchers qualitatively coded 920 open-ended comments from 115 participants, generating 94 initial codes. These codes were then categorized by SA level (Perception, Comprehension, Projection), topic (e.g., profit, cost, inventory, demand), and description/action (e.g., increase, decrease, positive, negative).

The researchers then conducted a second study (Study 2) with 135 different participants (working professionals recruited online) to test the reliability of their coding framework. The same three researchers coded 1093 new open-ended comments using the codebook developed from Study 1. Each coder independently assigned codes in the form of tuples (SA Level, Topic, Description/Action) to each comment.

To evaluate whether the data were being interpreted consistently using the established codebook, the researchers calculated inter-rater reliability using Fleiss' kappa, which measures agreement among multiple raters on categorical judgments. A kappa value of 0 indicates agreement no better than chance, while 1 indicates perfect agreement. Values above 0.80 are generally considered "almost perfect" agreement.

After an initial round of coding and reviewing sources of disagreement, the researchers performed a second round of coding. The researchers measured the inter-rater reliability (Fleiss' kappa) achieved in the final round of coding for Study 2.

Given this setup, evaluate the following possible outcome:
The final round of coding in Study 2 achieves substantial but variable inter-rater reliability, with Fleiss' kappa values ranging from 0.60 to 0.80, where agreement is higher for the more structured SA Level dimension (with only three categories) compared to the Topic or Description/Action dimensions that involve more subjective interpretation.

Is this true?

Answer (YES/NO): NO